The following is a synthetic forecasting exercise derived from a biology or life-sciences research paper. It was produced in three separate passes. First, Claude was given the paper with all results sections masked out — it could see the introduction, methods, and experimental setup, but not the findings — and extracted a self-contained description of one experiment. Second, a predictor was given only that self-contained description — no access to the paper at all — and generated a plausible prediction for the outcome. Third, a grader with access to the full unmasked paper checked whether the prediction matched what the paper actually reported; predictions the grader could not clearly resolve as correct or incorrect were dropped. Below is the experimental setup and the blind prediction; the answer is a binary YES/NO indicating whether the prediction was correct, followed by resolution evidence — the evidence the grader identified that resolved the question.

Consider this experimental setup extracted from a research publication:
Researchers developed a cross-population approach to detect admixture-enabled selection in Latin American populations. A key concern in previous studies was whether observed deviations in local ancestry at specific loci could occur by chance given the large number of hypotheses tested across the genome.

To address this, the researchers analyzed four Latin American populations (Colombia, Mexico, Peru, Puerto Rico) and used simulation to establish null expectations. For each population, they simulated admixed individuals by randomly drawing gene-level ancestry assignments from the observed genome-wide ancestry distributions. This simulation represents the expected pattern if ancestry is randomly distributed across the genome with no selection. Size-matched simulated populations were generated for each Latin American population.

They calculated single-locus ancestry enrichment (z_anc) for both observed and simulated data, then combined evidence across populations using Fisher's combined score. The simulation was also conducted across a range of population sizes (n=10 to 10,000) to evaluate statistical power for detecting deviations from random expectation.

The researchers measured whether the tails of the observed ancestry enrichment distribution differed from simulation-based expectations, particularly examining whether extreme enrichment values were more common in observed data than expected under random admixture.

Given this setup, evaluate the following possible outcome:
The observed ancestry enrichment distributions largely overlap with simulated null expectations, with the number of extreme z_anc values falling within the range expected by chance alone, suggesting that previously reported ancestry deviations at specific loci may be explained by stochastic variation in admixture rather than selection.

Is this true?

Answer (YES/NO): NO